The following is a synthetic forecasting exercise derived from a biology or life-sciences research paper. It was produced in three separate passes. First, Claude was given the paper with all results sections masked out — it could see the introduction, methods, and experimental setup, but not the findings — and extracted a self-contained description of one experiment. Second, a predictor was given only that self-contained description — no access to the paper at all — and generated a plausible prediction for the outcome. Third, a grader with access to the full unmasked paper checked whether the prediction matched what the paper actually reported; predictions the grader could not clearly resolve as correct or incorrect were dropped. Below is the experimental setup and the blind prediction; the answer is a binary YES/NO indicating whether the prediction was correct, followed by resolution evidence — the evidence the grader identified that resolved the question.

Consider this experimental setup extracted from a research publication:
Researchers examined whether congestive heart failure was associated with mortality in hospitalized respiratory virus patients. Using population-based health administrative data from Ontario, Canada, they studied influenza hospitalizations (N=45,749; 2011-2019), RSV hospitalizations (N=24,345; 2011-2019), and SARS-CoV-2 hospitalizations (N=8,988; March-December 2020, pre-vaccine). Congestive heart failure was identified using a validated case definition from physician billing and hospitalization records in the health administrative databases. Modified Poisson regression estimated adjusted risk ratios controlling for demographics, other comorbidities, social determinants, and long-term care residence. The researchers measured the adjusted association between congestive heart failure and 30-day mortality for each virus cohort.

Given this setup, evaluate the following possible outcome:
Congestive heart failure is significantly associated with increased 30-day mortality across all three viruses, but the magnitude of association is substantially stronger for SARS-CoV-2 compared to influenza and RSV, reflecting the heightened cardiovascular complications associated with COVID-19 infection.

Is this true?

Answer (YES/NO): NO